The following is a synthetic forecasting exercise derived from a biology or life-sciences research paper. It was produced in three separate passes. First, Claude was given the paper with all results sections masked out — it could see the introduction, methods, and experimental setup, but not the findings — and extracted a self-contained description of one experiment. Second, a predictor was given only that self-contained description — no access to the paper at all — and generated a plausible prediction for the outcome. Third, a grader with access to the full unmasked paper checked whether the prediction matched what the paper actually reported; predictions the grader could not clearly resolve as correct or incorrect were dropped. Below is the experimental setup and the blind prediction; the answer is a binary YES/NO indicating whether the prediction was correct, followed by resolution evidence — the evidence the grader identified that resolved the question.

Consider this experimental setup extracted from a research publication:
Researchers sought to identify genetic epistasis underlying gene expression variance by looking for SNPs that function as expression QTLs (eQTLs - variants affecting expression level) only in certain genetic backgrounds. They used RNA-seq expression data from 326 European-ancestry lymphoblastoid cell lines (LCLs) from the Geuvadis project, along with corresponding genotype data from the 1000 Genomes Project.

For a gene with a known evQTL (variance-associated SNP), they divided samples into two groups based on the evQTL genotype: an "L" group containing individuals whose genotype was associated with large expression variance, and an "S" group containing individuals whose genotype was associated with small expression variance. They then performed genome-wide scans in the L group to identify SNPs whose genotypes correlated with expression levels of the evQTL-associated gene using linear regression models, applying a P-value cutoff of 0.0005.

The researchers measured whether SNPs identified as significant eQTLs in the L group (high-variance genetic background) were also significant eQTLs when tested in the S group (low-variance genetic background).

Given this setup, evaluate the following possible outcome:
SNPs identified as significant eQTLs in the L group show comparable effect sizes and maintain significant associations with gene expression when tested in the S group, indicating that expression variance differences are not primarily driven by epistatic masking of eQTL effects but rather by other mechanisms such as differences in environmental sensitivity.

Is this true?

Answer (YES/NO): NO